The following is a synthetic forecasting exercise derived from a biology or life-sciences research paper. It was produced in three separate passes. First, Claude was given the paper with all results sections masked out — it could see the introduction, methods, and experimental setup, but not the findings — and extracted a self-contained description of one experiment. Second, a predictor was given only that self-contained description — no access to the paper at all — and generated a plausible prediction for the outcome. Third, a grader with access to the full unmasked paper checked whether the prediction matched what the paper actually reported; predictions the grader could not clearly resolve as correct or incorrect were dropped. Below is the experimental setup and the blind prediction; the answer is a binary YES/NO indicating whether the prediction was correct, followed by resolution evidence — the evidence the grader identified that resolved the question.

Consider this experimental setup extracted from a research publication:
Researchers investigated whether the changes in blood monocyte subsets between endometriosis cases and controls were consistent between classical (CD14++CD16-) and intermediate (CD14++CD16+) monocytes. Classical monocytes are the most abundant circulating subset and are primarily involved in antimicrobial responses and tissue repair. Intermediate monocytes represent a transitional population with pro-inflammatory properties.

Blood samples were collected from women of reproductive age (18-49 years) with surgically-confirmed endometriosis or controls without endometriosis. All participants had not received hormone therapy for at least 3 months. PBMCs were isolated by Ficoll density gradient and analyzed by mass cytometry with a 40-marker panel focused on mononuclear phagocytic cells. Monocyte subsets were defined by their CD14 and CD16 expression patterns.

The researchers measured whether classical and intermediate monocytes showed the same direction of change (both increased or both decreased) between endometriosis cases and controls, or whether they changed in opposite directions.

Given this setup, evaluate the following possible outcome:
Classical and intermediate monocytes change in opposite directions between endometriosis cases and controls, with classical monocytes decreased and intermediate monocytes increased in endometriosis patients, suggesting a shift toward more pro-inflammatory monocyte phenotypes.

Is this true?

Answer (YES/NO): NO